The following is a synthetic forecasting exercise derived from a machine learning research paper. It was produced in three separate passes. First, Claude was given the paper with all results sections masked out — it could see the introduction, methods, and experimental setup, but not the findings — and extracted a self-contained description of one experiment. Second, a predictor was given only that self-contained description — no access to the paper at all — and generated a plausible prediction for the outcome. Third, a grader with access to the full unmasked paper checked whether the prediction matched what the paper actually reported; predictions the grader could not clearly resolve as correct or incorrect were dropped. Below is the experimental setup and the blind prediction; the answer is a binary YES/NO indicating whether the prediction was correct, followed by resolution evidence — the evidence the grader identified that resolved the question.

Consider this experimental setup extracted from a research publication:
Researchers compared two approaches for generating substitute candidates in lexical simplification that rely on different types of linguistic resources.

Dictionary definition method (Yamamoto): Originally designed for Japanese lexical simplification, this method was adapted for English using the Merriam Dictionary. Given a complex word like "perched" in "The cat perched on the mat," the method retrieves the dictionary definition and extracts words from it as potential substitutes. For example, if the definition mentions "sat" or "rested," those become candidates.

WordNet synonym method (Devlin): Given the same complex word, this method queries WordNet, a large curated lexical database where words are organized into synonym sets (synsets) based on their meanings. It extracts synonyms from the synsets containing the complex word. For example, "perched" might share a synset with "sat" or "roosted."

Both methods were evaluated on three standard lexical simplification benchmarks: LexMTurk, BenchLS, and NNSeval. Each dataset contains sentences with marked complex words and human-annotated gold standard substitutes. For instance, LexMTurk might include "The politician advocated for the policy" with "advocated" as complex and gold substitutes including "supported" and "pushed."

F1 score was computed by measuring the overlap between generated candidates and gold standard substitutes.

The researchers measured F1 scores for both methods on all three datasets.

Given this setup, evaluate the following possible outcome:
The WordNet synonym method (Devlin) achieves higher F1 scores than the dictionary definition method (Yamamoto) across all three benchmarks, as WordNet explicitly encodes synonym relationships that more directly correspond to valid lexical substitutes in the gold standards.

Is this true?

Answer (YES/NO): YES